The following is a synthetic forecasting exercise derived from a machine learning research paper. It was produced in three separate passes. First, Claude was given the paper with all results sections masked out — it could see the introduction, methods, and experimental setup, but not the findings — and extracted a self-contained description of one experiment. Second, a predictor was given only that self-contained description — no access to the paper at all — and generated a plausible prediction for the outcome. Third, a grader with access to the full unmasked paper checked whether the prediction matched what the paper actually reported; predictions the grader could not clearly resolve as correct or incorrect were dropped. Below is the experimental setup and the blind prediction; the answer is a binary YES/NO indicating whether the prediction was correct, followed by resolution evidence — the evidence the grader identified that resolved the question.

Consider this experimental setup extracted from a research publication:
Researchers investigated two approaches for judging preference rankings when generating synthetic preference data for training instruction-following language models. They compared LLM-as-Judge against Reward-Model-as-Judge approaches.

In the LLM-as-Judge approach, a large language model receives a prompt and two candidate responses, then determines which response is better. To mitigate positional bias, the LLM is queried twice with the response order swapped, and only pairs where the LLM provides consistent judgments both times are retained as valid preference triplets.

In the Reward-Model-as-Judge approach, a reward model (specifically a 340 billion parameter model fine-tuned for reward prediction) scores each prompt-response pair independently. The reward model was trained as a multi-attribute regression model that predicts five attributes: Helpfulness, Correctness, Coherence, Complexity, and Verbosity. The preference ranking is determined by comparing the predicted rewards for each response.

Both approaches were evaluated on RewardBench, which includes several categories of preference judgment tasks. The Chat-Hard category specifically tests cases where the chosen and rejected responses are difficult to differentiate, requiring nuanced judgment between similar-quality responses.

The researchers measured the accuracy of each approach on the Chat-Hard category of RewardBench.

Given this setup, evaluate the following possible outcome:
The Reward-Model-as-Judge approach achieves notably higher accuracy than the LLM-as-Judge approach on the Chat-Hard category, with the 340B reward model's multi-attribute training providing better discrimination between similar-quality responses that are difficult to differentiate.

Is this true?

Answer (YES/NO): YES